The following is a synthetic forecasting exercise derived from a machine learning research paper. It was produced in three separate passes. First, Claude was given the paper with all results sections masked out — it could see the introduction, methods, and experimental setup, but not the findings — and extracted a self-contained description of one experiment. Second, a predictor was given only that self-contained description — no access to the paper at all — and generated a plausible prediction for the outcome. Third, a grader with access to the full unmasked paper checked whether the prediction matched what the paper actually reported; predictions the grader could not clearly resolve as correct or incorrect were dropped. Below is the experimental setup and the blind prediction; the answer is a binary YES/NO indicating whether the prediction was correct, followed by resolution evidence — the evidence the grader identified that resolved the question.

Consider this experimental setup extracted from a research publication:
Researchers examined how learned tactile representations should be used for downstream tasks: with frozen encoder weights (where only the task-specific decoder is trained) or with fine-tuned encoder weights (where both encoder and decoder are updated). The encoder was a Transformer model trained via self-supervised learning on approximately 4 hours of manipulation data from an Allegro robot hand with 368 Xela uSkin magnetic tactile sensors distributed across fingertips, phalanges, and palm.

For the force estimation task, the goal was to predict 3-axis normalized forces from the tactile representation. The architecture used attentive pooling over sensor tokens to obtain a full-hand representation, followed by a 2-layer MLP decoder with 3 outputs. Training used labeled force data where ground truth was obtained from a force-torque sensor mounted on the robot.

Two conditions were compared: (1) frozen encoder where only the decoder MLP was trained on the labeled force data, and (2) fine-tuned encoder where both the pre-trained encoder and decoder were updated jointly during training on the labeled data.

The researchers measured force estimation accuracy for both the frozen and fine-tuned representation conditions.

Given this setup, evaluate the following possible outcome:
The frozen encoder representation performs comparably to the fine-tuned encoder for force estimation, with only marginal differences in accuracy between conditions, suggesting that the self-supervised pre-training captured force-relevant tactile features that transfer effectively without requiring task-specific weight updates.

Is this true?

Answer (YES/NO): YES